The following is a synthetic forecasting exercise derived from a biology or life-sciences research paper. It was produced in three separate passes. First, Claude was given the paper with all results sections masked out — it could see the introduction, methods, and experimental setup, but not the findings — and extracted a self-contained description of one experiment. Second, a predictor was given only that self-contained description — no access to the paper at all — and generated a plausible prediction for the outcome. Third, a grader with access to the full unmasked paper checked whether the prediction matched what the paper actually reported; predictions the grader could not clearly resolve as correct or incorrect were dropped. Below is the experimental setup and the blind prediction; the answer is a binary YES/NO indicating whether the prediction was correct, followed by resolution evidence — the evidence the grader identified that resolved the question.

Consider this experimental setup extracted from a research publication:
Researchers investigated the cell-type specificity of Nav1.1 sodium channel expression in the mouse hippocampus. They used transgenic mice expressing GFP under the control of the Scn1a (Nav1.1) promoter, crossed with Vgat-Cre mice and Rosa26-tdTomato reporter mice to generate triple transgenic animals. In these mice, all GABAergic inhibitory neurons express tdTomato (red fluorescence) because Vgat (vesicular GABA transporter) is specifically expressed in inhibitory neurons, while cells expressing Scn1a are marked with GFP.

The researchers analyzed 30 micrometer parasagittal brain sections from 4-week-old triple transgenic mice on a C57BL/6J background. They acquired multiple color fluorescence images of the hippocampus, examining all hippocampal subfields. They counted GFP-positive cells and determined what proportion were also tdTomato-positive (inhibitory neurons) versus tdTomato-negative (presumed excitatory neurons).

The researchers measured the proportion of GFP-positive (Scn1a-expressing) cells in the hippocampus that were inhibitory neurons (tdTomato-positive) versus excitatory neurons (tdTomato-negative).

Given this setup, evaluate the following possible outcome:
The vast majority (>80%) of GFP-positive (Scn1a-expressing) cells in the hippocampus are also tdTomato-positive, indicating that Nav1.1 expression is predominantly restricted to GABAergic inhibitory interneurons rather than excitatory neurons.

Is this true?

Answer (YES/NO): YES